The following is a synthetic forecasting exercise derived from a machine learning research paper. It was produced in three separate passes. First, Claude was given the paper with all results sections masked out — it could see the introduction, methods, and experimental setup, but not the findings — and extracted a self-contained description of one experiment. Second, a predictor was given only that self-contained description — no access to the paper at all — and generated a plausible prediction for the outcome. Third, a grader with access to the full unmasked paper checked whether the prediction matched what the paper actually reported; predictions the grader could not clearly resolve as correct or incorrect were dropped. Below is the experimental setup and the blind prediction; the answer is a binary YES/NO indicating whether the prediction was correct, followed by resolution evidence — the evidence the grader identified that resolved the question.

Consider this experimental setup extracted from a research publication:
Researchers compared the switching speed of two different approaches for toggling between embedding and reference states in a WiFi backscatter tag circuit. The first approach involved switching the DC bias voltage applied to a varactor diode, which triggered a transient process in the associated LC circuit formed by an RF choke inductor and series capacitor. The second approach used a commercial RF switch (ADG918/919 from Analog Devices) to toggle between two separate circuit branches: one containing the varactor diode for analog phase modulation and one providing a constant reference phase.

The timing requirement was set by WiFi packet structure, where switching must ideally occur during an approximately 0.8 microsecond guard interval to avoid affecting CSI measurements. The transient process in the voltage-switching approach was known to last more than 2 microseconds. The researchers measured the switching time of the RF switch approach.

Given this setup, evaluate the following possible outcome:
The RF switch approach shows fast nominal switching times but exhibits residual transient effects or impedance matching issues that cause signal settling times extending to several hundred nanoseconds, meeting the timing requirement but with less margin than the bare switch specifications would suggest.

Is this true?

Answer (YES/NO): NO